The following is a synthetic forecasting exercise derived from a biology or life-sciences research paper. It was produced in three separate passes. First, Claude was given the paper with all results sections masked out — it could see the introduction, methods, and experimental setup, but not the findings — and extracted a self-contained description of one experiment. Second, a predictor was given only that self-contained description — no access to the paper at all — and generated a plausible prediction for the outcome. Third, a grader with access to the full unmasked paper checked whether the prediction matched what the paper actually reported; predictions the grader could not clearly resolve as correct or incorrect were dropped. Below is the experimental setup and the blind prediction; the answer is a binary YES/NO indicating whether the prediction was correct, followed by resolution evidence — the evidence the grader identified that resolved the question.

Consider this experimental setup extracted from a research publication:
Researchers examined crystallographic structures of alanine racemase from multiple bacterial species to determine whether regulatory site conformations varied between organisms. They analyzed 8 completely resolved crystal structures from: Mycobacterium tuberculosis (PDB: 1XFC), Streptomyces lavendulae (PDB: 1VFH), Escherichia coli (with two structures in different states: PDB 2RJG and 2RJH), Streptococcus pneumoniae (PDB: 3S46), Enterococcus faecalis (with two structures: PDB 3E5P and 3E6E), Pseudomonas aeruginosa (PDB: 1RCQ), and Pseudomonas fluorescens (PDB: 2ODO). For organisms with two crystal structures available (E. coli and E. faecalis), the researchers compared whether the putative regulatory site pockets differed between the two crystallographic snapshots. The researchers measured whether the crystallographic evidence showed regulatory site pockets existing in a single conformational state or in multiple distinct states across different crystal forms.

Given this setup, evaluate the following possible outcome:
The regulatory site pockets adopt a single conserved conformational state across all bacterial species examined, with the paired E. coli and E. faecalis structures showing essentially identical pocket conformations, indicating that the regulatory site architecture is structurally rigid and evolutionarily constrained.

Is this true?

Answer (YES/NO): NO